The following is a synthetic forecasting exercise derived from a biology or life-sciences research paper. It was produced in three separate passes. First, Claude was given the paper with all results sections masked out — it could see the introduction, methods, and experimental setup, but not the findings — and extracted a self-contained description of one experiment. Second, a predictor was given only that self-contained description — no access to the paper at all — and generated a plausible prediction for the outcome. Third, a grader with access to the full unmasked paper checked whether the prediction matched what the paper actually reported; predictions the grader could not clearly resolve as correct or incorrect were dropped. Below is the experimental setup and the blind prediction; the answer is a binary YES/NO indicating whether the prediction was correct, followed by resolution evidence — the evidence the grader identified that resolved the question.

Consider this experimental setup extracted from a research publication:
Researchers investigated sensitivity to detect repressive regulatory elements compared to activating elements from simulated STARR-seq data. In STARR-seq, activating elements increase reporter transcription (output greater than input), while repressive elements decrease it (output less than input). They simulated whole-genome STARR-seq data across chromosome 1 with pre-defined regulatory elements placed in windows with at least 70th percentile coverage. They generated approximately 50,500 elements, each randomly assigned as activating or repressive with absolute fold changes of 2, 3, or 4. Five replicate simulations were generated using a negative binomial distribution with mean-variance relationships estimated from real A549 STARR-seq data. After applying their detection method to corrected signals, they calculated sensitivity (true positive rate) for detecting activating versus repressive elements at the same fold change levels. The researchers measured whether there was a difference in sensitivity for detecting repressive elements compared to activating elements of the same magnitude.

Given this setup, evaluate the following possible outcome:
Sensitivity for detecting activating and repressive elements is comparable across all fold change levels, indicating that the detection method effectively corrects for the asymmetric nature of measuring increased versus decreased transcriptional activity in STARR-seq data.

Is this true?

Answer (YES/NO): NO